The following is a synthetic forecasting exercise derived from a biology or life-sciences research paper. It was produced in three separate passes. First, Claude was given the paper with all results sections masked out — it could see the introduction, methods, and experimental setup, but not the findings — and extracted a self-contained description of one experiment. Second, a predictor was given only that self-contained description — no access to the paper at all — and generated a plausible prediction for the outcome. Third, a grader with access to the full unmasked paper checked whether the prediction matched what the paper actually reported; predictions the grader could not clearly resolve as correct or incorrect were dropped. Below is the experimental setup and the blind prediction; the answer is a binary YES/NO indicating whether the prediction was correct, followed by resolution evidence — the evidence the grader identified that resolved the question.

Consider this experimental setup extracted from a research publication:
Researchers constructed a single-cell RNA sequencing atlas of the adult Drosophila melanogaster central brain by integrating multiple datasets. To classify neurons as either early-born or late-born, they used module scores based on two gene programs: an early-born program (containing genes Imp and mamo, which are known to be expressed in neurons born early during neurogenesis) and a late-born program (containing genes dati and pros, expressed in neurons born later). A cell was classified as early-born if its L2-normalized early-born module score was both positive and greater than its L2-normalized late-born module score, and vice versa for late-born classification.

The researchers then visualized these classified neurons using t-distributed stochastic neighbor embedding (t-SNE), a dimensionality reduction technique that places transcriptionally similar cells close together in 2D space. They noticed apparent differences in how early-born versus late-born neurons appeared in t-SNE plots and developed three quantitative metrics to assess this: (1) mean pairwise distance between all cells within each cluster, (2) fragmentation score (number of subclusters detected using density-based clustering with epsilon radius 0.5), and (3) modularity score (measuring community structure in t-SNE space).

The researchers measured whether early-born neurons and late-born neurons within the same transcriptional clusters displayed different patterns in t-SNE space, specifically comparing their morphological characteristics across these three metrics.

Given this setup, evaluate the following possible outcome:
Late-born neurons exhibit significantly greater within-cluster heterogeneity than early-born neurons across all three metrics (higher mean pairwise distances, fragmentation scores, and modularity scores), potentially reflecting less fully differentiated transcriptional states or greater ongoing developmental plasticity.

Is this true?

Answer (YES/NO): NO